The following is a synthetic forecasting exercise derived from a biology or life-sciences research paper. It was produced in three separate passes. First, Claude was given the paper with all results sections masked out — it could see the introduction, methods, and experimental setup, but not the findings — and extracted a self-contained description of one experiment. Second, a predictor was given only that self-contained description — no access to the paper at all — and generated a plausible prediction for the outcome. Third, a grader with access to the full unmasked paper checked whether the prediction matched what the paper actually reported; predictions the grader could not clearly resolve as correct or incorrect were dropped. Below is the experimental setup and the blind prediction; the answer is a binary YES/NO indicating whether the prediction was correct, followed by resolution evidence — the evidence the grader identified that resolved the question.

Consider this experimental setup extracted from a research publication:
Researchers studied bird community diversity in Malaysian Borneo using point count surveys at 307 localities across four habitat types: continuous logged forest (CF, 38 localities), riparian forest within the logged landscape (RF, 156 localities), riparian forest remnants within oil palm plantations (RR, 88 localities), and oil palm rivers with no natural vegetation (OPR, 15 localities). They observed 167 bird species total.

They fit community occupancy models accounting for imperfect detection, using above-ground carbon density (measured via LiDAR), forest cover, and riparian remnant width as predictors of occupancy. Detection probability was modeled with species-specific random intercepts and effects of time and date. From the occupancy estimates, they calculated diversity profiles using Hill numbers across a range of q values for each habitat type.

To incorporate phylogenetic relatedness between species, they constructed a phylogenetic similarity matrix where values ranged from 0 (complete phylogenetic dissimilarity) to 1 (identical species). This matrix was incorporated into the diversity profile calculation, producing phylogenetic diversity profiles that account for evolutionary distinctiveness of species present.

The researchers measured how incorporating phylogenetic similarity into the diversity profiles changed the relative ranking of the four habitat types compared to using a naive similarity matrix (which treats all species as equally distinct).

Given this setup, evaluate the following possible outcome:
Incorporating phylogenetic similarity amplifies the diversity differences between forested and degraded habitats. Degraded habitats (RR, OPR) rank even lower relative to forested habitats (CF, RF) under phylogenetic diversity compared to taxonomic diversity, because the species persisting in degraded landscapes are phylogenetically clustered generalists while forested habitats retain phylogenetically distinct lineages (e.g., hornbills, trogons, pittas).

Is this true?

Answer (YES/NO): NO